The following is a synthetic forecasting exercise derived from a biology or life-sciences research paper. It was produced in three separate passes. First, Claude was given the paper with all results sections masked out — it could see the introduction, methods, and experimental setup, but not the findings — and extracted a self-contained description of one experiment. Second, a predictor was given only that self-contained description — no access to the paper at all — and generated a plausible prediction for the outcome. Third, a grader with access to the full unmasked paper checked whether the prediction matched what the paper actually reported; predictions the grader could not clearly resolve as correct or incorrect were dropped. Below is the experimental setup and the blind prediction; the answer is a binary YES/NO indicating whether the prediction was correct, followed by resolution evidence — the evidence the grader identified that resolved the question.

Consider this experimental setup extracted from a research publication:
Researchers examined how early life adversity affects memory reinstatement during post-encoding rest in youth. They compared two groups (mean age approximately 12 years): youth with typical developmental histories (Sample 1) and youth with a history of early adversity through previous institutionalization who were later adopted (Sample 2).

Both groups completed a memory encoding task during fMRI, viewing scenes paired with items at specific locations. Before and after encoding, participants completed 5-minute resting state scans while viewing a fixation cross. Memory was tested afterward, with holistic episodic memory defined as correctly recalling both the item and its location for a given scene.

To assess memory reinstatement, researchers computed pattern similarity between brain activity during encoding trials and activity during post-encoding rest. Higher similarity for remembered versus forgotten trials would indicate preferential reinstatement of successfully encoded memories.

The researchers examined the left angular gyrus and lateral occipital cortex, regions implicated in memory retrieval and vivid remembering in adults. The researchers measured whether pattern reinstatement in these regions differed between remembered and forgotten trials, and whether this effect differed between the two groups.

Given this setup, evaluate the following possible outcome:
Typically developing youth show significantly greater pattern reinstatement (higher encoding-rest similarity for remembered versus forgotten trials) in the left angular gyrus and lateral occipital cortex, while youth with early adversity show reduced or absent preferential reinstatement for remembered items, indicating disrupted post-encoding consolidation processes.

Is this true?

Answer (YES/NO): YES